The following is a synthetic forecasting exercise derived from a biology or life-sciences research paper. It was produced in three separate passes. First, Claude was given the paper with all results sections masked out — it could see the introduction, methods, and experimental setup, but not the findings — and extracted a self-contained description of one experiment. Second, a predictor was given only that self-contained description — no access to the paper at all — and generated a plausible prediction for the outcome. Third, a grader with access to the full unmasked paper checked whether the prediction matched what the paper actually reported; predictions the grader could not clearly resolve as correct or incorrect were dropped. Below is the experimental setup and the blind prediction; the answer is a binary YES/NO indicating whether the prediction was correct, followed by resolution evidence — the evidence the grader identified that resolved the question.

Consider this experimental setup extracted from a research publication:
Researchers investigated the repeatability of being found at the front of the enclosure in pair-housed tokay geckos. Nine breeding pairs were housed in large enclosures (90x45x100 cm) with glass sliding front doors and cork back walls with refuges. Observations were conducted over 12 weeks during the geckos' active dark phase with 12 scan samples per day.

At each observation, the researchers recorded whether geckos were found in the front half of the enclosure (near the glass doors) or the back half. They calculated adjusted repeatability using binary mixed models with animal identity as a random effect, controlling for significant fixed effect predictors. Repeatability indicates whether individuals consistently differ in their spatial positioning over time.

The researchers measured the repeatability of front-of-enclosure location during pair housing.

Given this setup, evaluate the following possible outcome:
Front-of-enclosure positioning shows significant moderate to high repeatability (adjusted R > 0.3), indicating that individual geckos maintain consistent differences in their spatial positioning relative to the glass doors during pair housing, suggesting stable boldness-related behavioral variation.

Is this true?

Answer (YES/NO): NO